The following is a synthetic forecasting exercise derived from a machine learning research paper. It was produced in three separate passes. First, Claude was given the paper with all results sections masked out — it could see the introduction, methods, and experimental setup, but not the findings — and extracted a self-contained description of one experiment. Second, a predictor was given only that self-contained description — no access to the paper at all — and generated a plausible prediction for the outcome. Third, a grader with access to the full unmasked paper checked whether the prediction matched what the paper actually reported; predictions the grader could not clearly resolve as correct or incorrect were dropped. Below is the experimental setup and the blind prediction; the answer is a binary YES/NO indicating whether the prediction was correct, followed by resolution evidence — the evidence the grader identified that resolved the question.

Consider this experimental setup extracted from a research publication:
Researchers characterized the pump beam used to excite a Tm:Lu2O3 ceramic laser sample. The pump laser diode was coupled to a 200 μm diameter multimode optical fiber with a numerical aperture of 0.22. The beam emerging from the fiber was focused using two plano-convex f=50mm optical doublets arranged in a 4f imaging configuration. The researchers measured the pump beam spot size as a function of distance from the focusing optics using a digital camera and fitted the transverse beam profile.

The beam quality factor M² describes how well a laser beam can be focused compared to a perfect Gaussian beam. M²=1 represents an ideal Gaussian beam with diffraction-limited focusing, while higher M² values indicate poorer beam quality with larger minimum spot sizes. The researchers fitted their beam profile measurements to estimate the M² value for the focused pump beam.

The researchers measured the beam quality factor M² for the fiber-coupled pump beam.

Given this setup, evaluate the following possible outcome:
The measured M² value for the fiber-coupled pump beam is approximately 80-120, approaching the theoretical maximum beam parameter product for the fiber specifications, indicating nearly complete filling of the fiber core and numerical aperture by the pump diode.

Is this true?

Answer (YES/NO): NO